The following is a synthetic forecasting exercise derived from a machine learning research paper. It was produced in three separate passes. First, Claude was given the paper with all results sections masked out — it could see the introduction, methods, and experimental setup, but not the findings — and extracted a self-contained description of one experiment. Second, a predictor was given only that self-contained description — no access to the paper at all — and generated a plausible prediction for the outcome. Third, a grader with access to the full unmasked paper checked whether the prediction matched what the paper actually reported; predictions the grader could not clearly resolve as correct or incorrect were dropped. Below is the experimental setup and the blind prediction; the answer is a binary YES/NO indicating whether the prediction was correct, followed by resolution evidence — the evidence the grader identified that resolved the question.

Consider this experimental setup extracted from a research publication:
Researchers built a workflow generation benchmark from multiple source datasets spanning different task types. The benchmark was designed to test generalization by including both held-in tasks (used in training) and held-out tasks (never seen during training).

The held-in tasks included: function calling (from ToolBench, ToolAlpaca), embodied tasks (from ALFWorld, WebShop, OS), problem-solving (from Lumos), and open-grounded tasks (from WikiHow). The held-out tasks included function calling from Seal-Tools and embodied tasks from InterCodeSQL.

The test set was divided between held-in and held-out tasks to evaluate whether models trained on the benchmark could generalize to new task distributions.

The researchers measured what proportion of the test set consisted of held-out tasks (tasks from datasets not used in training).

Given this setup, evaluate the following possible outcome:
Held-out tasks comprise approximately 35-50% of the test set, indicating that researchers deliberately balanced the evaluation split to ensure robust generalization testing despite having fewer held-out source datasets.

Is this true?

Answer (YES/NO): NO